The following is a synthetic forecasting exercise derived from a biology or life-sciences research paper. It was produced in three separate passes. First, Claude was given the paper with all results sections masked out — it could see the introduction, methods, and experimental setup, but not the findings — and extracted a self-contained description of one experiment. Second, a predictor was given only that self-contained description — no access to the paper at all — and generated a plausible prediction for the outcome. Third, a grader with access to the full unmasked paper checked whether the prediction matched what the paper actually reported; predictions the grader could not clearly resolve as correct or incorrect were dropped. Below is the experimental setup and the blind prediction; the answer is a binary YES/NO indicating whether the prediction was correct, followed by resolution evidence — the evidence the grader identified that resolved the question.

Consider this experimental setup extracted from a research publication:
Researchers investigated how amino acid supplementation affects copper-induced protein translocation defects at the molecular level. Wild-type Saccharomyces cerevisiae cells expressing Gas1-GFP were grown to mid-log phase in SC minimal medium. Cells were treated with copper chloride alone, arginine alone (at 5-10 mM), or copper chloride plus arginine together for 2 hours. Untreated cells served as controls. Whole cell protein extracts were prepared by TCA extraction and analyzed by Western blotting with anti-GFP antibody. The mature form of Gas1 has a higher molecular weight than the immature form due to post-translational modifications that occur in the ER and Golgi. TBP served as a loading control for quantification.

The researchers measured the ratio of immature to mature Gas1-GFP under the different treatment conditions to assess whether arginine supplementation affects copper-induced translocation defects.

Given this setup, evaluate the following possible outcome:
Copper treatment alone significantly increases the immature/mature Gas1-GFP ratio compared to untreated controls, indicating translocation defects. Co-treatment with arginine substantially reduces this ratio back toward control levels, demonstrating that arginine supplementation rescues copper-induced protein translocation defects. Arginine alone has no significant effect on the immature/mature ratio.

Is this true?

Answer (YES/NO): YES